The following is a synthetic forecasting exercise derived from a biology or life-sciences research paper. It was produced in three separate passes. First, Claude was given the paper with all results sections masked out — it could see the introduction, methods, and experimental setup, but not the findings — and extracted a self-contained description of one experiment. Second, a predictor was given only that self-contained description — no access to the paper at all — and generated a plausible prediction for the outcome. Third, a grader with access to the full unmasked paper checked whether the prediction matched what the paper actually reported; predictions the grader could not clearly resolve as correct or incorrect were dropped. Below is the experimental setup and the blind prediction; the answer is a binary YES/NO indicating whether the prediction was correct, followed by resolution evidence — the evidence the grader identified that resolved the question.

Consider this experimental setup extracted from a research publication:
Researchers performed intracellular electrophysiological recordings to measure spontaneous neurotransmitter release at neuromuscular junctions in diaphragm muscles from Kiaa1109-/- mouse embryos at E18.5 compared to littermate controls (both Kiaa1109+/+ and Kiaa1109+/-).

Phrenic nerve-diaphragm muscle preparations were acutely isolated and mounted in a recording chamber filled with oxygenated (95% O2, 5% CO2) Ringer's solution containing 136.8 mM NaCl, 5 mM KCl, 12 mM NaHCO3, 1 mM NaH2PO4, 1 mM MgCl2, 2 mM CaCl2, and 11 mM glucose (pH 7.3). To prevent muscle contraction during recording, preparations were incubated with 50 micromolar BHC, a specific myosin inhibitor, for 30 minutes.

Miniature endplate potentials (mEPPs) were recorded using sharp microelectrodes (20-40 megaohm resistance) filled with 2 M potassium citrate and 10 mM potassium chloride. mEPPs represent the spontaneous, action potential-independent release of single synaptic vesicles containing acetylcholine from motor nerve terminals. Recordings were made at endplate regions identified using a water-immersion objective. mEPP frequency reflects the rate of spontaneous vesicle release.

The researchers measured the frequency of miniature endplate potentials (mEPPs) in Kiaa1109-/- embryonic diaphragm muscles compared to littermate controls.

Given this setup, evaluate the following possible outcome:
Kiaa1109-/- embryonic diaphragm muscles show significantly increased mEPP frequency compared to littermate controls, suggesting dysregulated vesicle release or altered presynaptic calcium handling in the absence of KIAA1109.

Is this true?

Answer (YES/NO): YES